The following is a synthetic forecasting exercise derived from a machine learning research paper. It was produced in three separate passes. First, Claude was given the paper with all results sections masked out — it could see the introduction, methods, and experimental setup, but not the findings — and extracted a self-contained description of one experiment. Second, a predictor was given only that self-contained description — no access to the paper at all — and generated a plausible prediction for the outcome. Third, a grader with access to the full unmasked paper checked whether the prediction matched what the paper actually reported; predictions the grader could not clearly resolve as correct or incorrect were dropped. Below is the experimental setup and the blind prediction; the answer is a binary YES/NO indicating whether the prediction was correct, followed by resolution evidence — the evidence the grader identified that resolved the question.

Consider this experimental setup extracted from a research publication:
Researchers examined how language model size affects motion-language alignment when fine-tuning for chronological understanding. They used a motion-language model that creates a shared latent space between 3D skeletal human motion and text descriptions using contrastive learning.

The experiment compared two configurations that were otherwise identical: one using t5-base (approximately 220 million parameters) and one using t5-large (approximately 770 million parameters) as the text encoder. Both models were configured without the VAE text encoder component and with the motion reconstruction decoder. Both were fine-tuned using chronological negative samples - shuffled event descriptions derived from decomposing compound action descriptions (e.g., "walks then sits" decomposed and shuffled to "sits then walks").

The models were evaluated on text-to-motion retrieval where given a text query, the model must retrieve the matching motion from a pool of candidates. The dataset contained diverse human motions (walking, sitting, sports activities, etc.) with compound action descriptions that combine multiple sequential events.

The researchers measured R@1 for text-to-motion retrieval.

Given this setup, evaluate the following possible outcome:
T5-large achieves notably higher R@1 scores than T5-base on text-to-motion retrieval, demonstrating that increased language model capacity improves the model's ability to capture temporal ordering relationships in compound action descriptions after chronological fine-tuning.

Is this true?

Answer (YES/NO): YES